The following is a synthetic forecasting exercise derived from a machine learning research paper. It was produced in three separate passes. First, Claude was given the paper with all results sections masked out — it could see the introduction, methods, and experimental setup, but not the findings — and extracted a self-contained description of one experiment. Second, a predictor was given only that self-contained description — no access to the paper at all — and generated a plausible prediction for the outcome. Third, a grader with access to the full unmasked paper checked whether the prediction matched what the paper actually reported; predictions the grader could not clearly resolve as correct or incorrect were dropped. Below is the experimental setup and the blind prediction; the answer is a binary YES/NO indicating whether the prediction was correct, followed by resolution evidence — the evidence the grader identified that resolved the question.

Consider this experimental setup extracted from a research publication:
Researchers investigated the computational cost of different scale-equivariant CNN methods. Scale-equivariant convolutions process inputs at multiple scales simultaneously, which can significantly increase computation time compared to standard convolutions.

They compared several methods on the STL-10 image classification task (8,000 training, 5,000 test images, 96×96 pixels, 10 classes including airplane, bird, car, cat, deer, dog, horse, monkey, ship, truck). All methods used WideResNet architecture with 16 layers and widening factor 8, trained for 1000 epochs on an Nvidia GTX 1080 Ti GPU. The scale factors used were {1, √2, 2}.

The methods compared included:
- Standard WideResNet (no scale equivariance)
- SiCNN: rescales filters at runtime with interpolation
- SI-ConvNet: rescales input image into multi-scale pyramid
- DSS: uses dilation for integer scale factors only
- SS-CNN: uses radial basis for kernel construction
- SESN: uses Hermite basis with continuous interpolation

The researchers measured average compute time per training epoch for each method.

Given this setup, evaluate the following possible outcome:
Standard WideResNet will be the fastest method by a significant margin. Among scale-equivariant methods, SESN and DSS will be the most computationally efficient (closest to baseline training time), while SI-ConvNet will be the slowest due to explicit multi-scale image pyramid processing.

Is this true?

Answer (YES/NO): NO